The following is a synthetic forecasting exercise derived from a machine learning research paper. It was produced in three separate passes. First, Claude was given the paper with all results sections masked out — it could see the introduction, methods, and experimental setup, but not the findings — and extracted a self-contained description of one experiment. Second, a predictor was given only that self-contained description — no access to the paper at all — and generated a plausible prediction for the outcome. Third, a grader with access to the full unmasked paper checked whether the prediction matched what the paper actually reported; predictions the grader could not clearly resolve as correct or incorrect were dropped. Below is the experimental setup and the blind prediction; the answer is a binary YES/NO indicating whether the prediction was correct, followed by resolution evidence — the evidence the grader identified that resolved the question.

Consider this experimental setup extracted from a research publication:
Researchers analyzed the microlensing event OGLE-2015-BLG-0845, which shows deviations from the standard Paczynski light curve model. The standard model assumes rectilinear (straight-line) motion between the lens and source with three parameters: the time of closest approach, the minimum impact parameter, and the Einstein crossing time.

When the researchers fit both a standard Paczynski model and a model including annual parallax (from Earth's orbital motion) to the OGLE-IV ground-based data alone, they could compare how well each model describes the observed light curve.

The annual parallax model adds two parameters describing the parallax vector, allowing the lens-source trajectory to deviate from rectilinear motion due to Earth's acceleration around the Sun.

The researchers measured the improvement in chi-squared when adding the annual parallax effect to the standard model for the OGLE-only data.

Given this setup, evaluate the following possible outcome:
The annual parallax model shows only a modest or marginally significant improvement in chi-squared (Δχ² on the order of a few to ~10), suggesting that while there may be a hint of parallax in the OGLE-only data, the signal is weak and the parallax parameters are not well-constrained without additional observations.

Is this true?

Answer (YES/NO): NO